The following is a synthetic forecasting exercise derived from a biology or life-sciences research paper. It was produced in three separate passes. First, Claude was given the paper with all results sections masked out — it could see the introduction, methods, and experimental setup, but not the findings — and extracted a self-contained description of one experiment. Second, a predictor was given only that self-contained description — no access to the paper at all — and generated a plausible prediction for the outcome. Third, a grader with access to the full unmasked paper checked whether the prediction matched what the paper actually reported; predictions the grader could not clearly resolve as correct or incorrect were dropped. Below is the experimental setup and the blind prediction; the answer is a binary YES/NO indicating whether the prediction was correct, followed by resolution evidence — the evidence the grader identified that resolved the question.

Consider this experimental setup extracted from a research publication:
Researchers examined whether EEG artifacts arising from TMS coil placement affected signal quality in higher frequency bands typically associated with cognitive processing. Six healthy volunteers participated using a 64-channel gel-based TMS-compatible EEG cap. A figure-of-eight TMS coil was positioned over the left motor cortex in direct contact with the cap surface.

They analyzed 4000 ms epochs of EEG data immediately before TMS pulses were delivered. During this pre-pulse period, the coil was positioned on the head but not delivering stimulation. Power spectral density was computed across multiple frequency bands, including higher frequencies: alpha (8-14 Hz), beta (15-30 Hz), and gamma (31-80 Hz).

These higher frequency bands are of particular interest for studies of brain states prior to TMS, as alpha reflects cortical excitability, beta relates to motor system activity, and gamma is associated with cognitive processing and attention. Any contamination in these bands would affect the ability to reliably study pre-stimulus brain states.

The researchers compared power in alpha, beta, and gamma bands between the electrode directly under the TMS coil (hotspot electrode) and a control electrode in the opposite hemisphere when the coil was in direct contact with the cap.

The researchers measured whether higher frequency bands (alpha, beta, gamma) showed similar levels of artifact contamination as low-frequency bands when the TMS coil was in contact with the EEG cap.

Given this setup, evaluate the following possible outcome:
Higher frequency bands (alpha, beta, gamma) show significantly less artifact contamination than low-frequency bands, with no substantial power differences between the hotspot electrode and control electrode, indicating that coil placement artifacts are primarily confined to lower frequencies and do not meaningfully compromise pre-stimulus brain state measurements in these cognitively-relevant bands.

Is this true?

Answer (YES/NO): YES